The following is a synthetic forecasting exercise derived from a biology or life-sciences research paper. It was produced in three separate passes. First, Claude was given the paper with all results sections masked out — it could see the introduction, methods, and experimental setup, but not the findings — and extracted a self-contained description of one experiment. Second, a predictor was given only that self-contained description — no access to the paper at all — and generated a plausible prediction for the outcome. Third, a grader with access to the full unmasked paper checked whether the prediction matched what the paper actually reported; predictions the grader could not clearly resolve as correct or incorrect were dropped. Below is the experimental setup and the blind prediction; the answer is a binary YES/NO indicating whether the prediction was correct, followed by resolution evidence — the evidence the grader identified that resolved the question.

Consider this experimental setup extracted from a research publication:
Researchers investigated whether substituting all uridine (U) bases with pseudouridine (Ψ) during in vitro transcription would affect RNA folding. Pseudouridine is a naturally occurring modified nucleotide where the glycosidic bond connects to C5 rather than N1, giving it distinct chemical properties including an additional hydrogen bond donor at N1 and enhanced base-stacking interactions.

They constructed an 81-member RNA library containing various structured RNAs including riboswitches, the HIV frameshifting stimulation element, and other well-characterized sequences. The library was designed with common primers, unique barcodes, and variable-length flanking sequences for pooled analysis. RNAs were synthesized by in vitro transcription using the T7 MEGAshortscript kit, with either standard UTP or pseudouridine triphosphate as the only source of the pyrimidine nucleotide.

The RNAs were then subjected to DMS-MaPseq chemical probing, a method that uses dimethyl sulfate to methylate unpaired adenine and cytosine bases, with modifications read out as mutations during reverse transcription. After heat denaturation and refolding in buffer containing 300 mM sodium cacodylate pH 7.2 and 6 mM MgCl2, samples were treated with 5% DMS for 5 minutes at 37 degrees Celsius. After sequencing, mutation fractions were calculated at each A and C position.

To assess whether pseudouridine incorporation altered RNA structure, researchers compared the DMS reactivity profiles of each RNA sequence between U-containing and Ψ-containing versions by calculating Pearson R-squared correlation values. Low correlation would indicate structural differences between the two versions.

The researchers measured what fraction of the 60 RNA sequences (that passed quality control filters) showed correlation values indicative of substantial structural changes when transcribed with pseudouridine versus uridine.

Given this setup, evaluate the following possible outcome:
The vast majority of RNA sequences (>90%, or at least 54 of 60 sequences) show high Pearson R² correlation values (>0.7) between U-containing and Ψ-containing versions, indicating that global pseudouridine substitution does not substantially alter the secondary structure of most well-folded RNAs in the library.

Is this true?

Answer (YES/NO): NO